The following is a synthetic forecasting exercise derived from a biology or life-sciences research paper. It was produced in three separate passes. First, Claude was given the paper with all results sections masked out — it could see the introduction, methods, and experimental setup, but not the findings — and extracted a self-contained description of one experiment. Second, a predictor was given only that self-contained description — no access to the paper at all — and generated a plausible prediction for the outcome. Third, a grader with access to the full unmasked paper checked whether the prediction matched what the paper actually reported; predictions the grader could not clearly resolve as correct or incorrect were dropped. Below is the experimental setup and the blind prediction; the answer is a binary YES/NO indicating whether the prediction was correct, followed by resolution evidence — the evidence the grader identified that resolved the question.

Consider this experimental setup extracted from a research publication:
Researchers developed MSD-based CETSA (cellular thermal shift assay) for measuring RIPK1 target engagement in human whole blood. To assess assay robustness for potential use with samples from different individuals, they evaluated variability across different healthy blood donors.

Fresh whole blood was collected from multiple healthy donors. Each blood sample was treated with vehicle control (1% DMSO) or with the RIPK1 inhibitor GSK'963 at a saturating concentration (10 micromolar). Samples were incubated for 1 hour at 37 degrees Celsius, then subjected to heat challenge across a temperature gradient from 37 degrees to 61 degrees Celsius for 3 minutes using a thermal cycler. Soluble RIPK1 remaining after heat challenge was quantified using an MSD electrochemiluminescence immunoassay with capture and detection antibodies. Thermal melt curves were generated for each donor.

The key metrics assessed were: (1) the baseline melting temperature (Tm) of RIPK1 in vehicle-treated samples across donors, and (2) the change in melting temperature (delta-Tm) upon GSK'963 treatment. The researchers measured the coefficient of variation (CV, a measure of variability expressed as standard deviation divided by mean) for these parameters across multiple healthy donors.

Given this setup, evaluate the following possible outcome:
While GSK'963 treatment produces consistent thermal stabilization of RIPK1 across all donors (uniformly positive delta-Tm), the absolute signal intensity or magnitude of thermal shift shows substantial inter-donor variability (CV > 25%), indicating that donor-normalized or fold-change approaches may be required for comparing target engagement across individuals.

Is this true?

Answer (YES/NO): NO